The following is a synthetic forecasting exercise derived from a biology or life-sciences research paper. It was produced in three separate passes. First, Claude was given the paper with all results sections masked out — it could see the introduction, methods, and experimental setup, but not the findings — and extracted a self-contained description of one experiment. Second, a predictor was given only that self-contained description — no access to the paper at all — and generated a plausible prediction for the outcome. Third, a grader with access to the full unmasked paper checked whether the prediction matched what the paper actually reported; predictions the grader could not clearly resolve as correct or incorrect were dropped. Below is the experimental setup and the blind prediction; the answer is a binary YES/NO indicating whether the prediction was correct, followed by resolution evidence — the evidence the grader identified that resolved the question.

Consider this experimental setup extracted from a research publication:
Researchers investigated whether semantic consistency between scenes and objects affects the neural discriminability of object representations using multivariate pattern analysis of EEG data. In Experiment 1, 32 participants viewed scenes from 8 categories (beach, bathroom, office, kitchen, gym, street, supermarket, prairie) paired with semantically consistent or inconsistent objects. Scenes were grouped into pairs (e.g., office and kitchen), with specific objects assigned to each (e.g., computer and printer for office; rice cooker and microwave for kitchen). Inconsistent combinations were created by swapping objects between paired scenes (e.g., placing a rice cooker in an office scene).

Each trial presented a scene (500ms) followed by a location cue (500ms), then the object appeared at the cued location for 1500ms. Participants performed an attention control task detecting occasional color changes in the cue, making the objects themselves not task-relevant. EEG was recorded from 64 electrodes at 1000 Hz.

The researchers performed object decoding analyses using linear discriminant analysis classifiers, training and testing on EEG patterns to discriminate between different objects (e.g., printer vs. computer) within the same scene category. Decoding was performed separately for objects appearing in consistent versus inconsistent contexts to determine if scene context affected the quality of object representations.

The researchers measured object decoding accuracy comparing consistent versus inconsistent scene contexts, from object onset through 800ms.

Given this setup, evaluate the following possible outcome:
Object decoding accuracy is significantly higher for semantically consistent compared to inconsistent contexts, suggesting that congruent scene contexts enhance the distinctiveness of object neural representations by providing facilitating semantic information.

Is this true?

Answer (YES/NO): NO